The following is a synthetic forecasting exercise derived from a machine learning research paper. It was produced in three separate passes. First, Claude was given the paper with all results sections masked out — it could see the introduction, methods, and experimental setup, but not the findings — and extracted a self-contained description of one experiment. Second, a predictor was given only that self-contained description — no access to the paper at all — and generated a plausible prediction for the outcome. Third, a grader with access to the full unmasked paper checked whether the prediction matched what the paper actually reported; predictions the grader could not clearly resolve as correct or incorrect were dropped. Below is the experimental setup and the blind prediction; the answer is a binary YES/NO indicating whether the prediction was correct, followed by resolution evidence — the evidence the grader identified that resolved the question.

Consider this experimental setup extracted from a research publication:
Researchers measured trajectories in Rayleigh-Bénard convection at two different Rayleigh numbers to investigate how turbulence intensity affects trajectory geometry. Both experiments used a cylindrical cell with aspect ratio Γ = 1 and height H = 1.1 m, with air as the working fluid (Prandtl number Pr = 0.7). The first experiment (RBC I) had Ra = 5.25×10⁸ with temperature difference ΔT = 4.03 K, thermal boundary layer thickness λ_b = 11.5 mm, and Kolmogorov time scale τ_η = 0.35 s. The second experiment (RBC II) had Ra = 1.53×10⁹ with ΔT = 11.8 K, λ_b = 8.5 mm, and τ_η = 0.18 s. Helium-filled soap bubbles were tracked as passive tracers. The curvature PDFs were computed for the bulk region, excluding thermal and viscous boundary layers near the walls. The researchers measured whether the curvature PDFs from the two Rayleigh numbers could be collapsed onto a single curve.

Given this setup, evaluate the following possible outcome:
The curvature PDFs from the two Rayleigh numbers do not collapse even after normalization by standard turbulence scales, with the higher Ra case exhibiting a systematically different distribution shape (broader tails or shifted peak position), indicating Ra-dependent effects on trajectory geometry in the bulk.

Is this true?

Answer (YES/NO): NO